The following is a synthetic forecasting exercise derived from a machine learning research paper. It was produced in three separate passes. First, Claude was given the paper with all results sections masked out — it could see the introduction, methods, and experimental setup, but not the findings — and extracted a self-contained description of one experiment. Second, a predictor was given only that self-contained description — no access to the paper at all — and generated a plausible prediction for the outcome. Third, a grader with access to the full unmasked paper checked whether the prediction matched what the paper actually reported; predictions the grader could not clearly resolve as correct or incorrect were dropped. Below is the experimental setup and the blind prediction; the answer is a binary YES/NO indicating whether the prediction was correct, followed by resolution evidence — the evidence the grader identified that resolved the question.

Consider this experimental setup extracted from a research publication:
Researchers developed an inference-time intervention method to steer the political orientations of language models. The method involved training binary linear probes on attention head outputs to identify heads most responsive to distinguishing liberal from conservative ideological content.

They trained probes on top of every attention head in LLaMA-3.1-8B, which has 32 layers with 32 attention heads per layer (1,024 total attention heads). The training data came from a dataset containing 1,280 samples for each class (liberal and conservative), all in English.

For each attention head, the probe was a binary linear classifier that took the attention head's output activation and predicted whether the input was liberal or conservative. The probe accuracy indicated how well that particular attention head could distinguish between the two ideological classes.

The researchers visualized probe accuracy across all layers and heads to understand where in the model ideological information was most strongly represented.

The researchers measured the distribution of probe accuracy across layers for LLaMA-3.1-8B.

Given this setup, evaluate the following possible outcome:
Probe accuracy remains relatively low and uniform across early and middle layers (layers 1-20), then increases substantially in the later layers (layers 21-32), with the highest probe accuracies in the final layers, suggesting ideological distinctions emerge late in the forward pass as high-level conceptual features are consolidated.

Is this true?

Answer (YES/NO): NO